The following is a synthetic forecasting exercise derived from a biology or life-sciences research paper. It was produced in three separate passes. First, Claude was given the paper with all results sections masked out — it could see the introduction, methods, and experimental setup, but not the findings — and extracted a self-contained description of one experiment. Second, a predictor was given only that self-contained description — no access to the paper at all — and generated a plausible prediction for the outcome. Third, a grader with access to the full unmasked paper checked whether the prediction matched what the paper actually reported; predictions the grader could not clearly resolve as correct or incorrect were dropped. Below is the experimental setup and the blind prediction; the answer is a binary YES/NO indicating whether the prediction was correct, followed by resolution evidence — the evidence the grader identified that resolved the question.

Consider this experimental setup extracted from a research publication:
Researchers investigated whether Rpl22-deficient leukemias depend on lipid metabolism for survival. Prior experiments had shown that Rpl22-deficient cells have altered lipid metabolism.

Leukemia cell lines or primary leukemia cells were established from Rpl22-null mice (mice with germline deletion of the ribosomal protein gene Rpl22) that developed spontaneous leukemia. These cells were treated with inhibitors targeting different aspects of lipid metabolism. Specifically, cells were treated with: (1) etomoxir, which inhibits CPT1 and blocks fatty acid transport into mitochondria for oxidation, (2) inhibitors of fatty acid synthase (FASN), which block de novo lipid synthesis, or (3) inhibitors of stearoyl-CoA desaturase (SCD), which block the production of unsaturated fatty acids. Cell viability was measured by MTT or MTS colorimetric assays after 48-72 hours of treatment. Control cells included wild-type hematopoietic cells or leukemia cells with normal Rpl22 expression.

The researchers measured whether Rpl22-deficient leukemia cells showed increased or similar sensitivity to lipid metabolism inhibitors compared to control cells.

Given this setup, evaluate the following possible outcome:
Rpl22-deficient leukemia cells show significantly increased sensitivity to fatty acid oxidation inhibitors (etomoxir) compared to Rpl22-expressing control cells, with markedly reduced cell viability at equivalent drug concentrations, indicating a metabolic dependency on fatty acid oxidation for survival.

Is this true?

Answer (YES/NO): YES